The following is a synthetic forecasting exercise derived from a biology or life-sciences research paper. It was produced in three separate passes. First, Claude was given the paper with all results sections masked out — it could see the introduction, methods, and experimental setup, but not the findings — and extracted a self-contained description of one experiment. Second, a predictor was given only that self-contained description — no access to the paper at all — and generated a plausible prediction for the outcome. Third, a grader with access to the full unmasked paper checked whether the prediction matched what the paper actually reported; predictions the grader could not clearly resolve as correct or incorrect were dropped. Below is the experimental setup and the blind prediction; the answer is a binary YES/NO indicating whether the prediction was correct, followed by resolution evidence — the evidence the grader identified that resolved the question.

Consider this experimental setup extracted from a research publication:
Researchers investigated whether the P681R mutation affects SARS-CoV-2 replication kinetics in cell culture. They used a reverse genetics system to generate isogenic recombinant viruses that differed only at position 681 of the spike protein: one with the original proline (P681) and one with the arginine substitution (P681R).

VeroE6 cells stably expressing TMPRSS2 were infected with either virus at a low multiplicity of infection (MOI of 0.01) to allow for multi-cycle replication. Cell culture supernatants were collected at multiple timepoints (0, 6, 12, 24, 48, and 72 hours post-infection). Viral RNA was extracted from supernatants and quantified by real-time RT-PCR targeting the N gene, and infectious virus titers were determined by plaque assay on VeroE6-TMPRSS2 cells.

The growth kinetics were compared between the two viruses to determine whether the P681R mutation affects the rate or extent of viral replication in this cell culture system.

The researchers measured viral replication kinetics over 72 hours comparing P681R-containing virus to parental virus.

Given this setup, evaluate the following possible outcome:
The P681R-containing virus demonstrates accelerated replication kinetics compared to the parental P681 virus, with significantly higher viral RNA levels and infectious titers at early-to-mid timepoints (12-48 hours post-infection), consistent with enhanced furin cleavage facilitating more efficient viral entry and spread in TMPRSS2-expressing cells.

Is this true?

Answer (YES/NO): NO